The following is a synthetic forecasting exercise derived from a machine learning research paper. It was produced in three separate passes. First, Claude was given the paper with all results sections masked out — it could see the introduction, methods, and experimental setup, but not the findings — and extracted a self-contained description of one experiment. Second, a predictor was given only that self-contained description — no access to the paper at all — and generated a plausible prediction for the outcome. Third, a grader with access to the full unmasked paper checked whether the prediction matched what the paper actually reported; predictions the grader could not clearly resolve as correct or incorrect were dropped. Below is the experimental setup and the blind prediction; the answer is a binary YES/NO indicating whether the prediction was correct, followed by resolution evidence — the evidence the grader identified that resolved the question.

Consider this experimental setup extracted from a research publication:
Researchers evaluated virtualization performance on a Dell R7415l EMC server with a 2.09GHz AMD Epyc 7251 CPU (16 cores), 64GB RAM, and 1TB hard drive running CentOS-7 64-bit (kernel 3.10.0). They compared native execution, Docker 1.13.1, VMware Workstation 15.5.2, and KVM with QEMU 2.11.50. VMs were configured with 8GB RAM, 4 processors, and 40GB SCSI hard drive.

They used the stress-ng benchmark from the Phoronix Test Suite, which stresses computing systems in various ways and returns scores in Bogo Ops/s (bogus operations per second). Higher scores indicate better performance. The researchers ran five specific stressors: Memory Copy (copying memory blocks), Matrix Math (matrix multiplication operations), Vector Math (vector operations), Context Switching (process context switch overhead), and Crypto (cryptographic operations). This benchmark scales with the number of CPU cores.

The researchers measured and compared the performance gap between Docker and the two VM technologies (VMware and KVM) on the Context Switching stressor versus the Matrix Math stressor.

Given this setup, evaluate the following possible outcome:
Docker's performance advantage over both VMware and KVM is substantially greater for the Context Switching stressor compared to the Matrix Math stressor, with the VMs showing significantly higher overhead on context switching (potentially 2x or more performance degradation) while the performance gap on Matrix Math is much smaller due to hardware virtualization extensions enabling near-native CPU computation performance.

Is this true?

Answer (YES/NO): NO